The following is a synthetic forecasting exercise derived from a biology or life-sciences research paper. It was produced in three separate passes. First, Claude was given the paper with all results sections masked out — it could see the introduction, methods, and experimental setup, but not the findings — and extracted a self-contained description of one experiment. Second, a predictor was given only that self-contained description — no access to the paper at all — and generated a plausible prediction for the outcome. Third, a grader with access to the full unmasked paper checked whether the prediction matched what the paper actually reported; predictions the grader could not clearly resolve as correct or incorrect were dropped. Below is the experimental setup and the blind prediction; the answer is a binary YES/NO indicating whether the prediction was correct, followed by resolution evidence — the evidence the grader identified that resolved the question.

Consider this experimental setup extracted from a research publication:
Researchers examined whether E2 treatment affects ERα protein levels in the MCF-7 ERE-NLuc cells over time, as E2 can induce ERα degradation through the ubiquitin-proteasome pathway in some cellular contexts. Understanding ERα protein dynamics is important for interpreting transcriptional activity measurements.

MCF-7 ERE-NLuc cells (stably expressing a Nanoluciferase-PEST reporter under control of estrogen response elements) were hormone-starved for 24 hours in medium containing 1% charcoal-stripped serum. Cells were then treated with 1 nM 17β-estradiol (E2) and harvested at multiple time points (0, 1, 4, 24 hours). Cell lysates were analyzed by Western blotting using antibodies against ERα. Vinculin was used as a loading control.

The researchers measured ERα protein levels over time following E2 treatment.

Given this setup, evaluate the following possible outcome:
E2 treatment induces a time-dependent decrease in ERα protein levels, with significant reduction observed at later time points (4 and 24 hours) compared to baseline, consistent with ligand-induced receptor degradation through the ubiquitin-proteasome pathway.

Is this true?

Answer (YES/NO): YES